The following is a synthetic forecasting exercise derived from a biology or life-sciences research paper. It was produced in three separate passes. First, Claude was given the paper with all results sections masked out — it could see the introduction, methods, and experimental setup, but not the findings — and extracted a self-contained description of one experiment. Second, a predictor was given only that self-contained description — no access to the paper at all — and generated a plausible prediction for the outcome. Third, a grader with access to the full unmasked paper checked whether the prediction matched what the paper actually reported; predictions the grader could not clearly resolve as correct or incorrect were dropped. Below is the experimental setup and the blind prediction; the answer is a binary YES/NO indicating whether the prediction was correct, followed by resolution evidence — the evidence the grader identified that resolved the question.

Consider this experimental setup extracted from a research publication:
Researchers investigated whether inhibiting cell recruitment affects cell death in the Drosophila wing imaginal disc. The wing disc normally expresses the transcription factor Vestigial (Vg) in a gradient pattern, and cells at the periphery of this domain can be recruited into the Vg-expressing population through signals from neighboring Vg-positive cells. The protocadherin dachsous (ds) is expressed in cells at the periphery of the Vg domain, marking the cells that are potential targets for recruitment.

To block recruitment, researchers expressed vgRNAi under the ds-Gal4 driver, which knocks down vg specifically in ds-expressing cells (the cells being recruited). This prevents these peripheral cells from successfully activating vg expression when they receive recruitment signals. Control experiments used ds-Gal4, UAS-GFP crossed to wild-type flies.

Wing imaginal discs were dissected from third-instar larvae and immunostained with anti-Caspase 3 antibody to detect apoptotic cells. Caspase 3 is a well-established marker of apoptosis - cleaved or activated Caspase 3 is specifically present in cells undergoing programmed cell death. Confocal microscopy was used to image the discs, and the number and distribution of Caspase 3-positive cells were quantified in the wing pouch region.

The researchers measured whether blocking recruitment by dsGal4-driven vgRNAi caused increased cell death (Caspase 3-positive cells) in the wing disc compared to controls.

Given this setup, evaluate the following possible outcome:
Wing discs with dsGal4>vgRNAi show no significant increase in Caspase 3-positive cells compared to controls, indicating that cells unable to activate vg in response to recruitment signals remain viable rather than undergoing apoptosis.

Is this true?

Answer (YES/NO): YES